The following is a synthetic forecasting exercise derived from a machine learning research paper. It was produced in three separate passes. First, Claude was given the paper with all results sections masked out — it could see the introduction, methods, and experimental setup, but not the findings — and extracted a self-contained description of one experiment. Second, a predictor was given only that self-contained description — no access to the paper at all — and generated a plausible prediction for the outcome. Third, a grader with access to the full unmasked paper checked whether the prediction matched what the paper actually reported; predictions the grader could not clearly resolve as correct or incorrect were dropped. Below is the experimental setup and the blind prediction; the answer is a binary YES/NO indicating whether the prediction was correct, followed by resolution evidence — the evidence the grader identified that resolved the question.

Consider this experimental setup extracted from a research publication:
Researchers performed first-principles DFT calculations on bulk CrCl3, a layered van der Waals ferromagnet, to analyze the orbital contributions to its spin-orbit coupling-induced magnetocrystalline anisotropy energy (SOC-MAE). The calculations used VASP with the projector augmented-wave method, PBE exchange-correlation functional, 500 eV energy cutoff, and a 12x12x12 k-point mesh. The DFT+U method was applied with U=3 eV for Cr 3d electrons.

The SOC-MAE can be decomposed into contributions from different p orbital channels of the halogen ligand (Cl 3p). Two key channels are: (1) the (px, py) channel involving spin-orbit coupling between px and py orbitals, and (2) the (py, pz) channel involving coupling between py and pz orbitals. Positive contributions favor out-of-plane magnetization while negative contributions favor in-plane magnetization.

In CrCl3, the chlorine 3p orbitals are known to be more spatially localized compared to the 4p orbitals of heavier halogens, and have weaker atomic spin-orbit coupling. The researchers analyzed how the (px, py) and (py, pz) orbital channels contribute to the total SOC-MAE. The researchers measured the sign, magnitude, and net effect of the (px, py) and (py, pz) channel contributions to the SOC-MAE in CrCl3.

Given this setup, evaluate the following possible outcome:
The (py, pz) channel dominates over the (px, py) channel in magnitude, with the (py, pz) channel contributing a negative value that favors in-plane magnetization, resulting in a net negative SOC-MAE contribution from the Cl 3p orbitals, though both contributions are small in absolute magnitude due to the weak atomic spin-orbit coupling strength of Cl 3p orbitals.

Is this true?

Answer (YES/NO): NO